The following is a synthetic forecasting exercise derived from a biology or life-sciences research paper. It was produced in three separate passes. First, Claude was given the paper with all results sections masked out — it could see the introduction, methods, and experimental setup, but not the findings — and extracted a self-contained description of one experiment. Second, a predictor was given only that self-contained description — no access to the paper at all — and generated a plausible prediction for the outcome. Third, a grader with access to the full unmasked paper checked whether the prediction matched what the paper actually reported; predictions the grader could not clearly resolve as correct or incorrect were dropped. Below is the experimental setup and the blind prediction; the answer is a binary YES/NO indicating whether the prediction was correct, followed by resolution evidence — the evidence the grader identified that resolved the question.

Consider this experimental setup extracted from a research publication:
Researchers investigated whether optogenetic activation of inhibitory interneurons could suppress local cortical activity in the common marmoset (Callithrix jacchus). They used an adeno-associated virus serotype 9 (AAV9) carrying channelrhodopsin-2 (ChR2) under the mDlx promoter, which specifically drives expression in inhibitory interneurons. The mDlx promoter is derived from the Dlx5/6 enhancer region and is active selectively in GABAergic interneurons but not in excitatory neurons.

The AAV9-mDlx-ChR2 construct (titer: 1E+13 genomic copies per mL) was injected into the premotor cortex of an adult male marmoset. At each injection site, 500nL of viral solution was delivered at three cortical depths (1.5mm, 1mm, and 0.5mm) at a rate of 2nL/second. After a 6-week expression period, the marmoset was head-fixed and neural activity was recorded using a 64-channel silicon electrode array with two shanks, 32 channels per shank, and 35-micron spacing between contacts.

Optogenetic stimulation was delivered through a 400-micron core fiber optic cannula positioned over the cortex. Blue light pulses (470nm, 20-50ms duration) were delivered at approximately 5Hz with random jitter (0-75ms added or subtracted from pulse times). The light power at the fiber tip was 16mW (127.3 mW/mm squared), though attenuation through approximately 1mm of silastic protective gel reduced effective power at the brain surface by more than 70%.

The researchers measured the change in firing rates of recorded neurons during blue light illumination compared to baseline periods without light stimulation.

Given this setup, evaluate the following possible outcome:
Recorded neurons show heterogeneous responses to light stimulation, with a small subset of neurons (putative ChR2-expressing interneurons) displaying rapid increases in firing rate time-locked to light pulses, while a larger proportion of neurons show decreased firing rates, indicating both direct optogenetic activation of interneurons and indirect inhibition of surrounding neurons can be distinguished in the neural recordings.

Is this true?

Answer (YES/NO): YES